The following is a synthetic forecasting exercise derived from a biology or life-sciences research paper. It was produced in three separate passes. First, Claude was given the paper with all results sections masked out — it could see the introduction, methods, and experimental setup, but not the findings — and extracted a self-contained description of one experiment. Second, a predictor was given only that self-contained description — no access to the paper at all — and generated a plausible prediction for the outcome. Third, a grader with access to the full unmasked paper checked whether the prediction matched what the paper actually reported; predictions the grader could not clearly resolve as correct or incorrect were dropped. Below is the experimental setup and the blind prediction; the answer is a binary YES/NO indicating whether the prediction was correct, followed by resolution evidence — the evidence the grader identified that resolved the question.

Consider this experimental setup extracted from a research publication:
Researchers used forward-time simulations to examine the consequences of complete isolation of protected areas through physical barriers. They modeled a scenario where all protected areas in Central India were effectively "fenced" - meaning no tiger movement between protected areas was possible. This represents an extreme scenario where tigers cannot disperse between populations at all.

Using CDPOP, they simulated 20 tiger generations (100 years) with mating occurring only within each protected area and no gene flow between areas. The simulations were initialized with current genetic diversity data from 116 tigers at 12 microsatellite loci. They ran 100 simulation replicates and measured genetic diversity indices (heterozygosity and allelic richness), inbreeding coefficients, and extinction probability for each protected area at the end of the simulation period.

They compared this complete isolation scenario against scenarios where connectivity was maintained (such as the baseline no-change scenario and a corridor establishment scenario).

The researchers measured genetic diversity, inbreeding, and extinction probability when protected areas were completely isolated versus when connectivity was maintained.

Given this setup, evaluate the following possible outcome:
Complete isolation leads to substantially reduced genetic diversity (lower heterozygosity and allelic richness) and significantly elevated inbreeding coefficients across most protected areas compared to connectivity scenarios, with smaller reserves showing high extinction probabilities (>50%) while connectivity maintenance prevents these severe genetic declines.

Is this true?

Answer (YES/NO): NO